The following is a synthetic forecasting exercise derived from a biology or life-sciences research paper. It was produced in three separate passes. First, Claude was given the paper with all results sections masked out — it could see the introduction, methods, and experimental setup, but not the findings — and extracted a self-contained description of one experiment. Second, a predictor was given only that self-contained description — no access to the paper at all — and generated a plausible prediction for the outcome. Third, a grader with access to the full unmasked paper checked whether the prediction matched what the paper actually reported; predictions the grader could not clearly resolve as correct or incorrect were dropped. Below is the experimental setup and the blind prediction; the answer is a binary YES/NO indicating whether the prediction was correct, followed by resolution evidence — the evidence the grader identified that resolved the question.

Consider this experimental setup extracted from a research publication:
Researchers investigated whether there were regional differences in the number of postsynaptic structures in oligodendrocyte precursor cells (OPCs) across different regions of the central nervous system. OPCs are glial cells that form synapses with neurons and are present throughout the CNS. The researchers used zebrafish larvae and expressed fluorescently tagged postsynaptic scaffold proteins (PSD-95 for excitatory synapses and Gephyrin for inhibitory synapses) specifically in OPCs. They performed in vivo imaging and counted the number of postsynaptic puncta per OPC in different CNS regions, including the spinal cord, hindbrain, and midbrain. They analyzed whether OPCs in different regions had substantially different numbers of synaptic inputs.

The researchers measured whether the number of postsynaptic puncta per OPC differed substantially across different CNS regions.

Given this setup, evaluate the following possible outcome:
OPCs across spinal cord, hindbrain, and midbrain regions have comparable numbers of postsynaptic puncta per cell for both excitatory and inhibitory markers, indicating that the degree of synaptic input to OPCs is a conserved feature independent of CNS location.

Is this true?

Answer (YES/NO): NO